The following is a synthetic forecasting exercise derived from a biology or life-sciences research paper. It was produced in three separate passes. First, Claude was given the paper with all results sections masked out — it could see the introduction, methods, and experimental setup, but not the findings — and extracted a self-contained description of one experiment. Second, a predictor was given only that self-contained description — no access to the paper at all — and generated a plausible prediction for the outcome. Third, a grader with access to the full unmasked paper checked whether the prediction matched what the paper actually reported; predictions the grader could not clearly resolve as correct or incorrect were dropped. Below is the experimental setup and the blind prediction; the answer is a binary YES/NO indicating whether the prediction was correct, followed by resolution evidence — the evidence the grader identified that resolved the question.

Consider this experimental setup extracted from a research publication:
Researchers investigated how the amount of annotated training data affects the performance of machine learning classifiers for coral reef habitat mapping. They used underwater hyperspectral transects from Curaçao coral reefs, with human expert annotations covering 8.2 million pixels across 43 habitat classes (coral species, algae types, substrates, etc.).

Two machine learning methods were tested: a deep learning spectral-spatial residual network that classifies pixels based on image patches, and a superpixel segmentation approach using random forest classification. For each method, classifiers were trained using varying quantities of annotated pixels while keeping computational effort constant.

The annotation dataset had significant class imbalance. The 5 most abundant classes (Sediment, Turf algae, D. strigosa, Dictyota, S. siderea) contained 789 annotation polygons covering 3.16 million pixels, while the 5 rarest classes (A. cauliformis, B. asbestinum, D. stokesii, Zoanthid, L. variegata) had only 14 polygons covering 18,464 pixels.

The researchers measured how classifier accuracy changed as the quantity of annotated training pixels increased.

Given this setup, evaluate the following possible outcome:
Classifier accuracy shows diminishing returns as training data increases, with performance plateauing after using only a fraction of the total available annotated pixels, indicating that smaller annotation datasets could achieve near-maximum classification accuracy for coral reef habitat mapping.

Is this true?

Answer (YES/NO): NO